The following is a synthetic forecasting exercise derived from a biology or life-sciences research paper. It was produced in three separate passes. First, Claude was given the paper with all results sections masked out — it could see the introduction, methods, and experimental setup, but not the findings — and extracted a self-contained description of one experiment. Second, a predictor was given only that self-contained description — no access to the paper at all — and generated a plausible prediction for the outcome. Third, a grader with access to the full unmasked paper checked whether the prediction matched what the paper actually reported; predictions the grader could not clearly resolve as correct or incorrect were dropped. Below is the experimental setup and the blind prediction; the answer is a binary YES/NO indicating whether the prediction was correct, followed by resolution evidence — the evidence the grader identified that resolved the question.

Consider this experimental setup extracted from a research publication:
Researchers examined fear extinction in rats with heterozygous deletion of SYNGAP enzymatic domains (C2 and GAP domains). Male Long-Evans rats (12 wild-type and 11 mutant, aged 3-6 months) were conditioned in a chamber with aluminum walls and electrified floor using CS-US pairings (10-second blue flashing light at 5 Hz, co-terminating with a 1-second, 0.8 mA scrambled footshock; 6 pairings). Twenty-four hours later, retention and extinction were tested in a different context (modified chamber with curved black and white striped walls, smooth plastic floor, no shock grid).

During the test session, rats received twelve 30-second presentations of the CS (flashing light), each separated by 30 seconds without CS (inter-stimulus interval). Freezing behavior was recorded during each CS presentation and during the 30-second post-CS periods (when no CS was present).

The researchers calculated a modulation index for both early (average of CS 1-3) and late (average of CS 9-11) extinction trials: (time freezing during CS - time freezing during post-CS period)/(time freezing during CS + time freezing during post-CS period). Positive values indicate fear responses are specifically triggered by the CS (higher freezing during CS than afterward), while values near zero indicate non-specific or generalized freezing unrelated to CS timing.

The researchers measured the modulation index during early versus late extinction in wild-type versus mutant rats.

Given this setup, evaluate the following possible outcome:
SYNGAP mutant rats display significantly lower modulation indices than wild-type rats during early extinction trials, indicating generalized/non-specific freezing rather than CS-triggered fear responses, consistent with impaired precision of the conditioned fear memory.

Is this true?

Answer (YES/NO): NO